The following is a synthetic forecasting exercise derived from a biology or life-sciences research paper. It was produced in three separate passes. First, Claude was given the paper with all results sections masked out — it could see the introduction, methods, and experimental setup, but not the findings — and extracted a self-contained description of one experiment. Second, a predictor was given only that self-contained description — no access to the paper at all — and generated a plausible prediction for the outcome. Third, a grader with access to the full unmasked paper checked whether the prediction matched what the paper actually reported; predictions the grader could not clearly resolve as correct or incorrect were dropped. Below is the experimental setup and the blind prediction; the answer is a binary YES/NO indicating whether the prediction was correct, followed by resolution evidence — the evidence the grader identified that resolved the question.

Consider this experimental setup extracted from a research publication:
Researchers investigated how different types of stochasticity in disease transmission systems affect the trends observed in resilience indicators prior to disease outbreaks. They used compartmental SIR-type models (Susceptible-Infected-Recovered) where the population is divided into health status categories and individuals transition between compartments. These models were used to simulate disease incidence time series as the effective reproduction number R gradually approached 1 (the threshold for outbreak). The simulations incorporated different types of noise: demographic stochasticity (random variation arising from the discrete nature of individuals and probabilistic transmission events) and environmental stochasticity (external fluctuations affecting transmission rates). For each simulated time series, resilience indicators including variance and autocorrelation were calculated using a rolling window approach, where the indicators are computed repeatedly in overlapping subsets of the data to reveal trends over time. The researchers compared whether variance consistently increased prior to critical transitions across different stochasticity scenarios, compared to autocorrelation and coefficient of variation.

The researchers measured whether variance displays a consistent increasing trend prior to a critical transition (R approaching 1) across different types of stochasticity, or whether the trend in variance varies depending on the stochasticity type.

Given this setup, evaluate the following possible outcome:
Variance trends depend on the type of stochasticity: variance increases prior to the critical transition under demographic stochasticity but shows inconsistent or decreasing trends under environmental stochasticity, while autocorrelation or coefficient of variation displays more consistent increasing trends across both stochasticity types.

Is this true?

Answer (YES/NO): NO